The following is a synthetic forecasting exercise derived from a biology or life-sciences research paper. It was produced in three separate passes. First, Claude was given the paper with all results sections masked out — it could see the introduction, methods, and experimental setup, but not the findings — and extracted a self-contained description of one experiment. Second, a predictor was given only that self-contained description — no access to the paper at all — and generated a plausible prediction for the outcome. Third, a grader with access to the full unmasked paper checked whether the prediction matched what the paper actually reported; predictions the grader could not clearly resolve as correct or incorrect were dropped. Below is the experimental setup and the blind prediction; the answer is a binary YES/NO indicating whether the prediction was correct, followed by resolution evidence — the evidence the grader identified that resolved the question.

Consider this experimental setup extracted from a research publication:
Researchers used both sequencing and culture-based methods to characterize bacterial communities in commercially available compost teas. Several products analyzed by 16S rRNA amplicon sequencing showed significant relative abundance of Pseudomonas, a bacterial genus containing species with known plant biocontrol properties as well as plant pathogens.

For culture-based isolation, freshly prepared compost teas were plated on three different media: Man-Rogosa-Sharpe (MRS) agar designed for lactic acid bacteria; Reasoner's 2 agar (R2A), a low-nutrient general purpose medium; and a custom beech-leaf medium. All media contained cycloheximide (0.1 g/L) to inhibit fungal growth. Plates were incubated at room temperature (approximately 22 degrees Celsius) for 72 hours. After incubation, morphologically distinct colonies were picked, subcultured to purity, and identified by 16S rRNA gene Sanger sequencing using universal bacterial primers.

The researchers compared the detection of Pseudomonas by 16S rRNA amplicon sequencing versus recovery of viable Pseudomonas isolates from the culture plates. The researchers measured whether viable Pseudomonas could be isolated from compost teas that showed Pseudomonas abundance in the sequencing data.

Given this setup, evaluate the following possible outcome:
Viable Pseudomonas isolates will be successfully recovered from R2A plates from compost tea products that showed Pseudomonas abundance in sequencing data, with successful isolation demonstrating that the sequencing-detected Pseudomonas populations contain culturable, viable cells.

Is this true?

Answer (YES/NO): NO